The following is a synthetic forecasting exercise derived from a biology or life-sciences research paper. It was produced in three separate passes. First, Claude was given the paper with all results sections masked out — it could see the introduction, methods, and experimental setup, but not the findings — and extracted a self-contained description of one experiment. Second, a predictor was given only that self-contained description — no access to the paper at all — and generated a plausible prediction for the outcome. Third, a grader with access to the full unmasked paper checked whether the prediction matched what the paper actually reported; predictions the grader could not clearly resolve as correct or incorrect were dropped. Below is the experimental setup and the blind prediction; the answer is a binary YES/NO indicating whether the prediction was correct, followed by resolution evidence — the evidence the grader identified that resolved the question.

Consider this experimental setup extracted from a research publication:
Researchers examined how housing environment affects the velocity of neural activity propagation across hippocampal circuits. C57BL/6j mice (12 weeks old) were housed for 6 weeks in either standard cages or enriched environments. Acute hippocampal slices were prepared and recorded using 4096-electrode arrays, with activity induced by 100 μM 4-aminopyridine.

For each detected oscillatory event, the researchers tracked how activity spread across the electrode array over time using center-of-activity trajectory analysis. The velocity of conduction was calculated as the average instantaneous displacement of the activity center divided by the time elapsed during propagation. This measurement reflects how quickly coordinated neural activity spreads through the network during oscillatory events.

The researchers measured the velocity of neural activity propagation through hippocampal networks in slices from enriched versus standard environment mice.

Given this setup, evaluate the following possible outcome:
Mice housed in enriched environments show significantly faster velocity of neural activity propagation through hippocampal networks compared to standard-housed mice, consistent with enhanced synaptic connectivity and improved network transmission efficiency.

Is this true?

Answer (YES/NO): YES